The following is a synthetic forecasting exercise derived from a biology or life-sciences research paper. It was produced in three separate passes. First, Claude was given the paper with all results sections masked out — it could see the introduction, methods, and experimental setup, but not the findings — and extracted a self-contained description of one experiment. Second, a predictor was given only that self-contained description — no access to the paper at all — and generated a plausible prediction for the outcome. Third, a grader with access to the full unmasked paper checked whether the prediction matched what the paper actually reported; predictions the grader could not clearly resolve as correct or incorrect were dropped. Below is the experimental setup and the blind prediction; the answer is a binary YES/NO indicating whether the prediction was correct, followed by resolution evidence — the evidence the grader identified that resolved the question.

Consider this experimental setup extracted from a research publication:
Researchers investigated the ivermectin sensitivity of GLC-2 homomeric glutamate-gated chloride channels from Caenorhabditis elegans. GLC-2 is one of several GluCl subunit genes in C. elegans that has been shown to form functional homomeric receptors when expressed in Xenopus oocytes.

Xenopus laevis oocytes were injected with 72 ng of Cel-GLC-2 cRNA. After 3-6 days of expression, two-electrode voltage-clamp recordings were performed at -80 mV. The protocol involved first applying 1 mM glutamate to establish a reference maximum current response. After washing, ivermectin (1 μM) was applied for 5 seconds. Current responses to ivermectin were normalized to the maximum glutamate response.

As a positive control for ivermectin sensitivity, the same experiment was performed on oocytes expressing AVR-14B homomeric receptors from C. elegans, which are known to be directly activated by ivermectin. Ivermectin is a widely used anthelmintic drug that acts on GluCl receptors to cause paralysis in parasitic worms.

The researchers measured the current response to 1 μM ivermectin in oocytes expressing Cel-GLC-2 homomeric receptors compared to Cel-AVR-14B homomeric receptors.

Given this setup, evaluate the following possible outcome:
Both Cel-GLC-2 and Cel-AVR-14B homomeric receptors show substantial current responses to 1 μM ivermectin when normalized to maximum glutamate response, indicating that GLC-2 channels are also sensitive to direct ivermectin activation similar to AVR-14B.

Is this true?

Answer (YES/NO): NO